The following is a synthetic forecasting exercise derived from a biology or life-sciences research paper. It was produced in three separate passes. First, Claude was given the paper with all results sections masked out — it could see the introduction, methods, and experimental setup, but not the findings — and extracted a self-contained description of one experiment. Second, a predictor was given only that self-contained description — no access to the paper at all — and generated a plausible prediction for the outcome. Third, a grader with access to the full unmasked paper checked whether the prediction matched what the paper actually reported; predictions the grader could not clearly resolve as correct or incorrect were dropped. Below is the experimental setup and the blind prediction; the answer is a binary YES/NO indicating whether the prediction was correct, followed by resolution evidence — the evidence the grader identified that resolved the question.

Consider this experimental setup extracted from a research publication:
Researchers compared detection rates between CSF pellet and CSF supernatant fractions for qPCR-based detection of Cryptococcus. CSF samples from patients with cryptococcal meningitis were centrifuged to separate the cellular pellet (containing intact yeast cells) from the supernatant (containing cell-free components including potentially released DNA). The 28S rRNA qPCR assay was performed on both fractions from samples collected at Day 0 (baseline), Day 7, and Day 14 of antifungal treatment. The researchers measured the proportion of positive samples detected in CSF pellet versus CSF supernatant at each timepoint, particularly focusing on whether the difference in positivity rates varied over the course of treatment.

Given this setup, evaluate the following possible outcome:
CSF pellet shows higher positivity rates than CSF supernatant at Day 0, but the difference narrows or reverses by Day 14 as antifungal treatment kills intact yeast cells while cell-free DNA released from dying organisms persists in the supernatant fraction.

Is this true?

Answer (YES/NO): NO